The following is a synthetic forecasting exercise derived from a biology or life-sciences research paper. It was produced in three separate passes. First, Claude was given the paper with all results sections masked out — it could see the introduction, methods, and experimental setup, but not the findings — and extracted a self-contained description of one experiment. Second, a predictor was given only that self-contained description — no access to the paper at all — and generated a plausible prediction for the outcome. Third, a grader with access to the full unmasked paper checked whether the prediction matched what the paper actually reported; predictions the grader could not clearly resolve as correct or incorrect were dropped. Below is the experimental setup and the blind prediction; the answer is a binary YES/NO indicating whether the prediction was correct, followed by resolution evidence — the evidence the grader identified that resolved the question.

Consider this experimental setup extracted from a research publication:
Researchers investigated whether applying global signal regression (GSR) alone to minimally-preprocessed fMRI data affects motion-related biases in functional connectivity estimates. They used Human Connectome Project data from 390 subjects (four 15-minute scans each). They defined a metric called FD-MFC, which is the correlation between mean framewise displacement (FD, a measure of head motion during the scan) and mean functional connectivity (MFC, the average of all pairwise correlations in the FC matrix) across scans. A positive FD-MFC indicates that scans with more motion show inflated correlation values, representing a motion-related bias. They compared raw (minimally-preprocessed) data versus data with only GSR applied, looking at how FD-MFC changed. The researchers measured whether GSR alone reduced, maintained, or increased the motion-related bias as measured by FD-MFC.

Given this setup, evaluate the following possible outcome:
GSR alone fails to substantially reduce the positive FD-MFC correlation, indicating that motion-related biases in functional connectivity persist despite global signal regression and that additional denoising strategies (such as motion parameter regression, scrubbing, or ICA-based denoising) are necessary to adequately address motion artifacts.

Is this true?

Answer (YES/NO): YES